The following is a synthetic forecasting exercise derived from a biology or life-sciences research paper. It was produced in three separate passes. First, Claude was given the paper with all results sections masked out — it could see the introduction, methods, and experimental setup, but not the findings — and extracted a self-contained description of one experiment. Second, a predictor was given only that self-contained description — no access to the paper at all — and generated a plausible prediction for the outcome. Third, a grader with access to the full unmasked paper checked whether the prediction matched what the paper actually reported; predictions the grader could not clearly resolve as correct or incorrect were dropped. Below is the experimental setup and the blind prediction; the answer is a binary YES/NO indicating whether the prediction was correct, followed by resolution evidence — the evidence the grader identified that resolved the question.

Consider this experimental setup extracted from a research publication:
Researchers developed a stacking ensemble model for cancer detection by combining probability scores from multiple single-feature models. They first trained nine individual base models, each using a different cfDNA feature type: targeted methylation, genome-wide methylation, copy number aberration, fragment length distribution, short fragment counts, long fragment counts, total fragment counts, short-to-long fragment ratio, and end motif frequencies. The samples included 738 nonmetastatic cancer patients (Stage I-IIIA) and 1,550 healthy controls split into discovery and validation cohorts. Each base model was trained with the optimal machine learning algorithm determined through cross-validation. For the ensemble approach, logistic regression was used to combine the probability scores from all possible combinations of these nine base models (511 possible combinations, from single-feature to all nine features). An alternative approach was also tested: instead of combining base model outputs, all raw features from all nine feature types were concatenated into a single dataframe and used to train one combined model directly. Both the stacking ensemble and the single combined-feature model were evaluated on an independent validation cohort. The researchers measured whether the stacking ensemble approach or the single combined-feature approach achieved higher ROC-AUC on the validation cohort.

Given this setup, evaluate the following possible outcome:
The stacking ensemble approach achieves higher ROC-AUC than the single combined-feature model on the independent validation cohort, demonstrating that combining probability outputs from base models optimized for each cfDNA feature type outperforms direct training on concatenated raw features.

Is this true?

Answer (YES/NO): YES